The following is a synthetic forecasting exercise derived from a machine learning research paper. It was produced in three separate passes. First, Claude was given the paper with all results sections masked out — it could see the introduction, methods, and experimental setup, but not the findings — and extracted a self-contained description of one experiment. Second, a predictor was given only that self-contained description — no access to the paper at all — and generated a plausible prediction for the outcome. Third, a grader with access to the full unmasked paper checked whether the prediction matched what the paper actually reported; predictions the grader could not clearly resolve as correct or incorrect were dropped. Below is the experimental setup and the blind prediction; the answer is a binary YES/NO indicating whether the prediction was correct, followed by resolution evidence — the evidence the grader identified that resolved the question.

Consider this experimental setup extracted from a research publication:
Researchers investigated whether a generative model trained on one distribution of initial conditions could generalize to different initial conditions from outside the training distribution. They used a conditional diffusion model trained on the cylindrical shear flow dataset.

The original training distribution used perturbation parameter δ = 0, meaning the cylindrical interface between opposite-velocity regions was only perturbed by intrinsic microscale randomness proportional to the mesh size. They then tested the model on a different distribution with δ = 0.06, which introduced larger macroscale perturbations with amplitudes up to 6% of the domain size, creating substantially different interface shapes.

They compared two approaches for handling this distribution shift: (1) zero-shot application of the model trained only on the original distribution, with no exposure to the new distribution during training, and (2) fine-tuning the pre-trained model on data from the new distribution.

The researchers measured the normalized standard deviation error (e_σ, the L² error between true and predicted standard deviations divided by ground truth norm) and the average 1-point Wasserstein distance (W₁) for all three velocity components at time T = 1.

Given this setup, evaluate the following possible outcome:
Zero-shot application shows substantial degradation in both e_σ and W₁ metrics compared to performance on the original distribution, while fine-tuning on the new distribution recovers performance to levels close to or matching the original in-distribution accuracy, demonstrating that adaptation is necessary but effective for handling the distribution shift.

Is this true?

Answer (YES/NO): YES